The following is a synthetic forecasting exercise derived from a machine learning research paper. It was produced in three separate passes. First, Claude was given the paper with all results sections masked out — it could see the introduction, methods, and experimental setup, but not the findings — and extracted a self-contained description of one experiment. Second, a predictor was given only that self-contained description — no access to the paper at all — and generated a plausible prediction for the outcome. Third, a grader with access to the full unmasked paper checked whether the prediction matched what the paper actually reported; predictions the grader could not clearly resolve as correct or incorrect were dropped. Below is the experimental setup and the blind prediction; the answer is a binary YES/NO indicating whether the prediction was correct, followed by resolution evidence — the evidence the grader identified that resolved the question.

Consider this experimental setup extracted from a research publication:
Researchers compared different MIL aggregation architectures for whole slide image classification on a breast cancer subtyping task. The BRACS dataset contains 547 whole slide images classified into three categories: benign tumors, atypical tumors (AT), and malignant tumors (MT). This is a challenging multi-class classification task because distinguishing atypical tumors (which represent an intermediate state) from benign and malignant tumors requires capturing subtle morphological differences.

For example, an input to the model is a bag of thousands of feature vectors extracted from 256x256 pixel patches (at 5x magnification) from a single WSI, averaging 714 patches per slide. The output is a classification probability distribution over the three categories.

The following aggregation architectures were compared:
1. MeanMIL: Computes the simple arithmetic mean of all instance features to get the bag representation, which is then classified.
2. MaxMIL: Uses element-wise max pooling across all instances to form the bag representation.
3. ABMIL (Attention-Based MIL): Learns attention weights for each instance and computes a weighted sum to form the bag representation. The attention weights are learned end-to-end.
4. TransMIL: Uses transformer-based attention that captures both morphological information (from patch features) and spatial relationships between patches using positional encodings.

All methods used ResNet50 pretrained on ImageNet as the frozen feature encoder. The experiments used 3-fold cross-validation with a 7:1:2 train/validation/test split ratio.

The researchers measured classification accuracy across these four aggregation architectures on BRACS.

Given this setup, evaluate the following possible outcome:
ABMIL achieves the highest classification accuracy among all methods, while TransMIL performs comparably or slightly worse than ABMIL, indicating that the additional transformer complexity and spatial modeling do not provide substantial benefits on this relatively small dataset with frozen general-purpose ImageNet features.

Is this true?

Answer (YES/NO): YES